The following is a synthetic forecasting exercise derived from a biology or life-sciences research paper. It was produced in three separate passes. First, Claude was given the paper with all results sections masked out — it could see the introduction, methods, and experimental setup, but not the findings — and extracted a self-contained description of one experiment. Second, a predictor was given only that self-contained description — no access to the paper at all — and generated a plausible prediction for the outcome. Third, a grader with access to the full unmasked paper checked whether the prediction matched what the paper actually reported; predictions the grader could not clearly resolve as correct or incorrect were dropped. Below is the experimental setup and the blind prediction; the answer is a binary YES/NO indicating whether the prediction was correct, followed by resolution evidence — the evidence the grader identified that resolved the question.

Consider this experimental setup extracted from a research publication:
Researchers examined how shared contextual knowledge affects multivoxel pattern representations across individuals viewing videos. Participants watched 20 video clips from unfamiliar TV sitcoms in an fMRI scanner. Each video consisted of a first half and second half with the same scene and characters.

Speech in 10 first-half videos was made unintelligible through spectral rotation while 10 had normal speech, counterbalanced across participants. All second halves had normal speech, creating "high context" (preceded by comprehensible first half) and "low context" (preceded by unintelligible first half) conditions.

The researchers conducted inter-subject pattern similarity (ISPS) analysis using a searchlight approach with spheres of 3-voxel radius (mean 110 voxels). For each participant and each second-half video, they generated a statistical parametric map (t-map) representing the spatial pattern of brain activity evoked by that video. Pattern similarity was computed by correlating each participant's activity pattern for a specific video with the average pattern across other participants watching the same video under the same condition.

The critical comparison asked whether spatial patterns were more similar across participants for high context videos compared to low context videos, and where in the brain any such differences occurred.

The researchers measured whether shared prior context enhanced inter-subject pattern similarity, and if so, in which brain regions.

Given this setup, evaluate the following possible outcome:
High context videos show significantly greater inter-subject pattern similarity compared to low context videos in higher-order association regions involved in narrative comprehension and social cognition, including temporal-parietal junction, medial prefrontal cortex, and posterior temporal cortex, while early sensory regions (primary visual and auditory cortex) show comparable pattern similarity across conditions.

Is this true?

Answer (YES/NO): NO